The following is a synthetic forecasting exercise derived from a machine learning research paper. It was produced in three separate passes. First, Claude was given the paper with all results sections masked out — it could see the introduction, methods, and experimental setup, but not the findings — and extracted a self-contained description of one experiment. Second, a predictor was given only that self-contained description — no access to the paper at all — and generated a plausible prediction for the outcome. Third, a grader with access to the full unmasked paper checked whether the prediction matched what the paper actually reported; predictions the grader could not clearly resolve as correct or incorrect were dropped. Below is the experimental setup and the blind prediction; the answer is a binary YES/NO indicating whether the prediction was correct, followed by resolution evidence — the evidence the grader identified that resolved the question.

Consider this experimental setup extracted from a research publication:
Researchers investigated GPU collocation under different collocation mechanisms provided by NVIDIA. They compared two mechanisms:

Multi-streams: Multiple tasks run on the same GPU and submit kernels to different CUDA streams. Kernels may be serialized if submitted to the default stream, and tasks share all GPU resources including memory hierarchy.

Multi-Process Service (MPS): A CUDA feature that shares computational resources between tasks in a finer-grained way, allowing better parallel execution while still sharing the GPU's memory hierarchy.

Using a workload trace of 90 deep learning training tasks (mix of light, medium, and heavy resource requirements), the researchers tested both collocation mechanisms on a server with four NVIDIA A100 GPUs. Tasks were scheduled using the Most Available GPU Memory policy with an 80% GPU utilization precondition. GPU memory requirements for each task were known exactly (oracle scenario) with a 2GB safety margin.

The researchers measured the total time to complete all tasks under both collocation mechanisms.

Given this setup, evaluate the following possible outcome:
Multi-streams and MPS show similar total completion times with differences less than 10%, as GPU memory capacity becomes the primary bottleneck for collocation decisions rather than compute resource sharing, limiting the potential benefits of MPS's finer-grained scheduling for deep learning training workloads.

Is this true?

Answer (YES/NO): NO